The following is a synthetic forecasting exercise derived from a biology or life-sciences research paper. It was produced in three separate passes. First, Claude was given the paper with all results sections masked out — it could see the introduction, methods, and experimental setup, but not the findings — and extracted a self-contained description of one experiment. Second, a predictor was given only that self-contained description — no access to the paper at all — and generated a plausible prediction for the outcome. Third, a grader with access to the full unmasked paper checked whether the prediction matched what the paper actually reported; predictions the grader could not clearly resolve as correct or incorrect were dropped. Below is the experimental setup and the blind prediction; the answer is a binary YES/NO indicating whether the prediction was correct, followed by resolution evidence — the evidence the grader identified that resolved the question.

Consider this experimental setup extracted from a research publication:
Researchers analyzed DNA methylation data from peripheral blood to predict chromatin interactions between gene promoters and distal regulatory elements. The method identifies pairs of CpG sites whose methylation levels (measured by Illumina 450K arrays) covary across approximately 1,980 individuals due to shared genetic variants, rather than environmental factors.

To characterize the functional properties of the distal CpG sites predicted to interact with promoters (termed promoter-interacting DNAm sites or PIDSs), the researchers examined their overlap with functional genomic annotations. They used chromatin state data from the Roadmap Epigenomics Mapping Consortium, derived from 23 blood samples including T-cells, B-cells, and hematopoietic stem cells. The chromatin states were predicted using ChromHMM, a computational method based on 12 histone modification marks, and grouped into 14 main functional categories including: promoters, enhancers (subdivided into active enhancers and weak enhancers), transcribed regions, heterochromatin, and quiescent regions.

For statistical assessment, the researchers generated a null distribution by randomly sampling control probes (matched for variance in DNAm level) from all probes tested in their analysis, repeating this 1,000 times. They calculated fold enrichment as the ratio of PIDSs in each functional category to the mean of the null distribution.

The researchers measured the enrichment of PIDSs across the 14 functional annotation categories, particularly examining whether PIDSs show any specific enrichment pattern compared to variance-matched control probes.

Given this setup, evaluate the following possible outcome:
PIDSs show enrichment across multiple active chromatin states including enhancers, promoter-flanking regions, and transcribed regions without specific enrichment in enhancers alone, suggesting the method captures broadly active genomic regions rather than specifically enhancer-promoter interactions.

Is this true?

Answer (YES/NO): NO